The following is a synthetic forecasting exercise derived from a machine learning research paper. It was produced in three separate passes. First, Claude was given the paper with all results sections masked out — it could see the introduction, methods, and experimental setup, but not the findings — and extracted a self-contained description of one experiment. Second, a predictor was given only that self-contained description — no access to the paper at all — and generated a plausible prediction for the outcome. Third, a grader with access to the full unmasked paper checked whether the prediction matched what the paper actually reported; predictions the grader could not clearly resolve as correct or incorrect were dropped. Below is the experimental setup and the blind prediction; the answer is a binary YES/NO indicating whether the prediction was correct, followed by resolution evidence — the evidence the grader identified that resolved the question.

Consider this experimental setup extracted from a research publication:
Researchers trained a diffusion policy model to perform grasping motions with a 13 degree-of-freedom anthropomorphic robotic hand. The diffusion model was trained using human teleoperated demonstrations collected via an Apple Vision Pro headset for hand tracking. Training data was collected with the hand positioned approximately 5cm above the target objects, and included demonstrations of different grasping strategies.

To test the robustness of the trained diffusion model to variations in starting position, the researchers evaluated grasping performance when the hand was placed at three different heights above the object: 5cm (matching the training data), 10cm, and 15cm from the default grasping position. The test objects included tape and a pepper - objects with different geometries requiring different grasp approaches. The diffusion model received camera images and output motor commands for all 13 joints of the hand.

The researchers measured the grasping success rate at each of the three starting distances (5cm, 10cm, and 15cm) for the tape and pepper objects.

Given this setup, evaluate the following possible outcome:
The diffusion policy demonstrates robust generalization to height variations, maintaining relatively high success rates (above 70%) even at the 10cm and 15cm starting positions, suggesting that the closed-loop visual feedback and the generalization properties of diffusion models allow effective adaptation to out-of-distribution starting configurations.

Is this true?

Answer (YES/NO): NO